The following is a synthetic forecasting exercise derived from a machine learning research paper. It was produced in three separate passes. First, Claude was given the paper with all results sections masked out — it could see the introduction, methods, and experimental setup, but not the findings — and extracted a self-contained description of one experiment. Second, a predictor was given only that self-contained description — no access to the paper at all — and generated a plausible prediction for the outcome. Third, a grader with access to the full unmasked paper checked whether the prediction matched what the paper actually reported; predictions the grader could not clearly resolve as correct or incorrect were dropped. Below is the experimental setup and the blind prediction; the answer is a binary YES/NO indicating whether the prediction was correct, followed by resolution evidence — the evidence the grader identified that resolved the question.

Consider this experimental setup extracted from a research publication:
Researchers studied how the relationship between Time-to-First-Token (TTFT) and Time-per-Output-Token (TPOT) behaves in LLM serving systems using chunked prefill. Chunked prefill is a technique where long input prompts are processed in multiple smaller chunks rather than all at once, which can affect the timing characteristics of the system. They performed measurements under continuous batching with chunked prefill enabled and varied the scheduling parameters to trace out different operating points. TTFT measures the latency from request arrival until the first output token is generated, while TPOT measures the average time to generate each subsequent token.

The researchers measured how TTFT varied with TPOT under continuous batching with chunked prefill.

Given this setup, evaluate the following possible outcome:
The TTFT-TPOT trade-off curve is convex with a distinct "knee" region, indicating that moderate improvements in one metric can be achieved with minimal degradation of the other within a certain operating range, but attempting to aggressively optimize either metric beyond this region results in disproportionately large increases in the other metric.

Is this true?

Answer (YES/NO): NO